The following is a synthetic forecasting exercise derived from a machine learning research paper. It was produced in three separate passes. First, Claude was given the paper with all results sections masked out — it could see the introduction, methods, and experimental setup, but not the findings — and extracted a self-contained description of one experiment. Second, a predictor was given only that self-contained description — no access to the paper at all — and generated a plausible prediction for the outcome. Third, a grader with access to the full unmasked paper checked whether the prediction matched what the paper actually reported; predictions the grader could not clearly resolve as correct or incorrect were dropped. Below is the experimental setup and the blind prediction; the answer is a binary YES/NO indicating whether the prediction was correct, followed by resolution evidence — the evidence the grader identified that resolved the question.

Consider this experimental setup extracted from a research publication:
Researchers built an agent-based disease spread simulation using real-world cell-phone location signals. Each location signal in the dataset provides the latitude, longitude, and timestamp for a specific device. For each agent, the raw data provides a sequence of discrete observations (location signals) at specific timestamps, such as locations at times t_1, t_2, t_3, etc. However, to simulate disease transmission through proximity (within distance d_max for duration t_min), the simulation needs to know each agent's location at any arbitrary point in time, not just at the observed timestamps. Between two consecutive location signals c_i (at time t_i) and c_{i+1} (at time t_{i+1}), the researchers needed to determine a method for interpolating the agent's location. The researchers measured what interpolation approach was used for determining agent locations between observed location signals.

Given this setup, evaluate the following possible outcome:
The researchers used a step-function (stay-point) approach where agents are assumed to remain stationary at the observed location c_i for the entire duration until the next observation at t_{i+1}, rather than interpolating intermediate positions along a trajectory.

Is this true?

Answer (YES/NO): YES